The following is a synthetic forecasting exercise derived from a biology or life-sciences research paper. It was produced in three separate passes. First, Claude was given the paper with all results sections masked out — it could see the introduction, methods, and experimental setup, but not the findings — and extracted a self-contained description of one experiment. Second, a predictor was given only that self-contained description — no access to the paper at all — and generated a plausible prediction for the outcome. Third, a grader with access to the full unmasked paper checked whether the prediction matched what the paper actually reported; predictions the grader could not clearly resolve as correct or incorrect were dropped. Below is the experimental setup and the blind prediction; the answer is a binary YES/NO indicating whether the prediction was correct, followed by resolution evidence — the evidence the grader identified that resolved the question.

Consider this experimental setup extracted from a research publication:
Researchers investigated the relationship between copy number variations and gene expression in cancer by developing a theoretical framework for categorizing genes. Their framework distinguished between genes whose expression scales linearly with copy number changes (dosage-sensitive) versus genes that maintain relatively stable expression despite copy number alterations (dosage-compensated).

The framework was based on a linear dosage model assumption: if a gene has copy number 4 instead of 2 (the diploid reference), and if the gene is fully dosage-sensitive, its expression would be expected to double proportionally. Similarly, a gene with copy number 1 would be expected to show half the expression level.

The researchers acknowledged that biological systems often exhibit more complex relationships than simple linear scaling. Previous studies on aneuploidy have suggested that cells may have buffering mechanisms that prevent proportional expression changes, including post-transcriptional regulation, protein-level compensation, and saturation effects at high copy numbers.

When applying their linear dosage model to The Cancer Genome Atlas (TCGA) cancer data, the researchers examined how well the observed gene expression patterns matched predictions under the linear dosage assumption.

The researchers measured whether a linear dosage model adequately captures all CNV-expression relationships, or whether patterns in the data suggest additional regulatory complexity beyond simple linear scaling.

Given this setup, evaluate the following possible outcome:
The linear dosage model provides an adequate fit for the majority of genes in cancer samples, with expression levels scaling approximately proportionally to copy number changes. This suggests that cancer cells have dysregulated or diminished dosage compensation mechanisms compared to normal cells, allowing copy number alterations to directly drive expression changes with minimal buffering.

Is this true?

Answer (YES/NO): NO